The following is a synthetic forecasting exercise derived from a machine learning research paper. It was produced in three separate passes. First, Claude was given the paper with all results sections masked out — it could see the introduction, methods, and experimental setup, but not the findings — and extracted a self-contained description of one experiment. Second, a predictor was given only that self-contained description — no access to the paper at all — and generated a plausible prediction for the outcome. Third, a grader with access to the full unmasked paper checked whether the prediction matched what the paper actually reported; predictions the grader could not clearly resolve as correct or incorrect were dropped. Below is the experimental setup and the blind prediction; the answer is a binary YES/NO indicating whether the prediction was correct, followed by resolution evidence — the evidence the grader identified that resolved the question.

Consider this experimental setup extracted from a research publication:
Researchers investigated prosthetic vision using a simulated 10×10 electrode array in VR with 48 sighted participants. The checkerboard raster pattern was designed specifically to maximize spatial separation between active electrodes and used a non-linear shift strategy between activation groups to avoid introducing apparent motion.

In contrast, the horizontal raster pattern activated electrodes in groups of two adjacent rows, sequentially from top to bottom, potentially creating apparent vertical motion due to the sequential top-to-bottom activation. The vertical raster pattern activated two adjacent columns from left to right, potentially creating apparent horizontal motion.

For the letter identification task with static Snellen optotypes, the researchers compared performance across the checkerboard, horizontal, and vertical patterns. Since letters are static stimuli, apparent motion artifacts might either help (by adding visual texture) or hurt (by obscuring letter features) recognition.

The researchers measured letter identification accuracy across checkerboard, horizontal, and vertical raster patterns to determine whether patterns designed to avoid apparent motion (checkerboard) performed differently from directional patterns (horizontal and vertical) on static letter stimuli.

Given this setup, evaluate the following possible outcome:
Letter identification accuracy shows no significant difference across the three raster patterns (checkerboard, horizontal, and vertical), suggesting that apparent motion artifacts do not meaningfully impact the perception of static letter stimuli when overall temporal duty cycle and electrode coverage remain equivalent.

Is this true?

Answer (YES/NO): NO